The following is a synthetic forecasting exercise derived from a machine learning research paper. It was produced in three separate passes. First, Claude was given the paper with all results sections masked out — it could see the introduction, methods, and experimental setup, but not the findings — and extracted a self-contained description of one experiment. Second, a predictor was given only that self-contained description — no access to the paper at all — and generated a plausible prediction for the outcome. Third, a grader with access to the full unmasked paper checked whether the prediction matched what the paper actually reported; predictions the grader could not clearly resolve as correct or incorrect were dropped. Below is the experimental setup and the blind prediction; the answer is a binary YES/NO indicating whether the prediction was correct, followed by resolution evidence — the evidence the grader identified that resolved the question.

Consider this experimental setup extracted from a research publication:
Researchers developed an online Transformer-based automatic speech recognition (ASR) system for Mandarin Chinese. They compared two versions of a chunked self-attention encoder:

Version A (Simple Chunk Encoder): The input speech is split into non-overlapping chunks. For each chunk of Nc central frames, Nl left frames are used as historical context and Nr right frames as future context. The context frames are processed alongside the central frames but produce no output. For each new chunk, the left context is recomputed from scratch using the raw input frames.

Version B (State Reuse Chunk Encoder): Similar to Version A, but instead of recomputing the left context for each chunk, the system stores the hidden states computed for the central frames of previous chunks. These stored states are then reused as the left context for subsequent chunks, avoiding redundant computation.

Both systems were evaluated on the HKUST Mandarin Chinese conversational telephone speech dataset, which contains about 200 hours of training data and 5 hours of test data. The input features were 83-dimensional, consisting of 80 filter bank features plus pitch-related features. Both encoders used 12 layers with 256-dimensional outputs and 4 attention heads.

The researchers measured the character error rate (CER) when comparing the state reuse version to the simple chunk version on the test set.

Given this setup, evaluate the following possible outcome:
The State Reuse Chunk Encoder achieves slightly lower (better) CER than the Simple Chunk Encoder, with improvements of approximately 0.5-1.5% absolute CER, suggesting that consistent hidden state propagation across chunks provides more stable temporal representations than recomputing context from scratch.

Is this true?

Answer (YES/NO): NO